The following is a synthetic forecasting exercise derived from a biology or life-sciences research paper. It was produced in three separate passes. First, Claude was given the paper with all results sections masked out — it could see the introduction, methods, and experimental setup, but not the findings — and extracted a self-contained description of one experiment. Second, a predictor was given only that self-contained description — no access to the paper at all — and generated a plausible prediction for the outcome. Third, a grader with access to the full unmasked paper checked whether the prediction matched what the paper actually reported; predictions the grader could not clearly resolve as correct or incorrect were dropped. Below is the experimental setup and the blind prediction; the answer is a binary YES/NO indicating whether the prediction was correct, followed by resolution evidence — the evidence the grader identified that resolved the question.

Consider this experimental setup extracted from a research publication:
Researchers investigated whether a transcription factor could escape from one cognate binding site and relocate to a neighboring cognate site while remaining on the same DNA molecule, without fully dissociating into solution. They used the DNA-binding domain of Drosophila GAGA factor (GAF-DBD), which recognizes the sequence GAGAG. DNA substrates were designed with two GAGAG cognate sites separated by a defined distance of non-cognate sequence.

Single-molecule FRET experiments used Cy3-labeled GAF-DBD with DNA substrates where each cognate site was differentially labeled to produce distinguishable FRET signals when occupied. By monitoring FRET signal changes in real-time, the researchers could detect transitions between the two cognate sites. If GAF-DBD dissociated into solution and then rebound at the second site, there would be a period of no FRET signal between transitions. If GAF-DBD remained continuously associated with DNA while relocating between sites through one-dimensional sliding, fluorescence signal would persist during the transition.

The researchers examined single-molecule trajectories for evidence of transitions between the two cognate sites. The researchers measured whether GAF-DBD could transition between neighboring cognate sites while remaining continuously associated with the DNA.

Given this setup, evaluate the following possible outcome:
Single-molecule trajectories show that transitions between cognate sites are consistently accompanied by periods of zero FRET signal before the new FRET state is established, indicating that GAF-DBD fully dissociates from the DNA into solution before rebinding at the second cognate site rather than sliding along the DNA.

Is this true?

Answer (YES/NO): NO